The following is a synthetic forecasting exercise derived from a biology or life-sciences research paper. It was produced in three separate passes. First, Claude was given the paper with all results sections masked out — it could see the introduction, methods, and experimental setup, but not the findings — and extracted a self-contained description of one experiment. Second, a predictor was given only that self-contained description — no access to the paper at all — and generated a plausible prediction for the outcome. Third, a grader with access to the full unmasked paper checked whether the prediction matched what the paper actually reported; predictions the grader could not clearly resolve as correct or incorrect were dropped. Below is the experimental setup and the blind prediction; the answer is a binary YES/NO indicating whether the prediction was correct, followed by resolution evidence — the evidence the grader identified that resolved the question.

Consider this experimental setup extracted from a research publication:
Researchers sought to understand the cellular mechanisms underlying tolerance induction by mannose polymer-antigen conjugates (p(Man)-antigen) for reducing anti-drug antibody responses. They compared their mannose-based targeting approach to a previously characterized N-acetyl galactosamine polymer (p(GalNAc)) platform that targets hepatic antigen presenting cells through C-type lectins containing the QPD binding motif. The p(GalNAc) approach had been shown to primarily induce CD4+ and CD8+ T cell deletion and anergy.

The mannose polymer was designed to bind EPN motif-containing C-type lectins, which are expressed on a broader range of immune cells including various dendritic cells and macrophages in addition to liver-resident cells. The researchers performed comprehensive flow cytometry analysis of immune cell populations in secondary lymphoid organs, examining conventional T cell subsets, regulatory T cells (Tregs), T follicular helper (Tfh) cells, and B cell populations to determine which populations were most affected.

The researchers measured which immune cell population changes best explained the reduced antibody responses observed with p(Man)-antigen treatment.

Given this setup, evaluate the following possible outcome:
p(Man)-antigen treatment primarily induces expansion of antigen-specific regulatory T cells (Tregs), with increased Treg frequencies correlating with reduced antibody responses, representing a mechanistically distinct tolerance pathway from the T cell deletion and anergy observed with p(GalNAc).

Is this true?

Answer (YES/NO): NO